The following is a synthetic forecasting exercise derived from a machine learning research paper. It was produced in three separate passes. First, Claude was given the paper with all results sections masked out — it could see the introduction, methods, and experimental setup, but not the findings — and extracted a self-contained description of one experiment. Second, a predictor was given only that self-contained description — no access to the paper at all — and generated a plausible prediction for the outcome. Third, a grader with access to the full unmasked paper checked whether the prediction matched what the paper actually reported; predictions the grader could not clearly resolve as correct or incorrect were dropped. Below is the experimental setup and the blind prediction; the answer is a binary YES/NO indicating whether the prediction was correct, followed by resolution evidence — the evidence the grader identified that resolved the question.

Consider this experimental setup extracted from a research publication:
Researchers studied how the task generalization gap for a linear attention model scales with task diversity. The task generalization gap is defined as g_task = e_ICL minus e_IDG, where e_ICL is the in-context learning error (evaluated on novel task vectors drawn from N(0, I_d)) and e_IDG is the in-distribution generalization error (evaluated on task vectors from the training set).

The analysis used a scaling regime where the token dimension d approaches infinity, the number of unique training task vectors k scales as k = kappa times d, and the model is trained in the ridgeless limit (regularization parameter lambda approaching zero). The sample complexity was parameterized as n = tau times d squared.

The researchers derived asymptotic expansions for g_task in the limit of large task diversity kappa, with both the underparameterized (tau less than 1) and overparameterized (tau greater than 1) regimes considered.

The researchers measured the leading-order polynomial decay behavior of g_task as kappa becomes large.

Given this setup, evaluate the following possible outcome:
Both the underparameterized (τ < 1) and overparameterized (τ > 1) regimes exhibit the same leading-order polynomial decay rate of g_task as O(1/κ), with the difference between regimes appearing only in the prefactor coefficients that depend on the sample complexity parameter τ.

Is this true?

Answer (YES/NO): YES